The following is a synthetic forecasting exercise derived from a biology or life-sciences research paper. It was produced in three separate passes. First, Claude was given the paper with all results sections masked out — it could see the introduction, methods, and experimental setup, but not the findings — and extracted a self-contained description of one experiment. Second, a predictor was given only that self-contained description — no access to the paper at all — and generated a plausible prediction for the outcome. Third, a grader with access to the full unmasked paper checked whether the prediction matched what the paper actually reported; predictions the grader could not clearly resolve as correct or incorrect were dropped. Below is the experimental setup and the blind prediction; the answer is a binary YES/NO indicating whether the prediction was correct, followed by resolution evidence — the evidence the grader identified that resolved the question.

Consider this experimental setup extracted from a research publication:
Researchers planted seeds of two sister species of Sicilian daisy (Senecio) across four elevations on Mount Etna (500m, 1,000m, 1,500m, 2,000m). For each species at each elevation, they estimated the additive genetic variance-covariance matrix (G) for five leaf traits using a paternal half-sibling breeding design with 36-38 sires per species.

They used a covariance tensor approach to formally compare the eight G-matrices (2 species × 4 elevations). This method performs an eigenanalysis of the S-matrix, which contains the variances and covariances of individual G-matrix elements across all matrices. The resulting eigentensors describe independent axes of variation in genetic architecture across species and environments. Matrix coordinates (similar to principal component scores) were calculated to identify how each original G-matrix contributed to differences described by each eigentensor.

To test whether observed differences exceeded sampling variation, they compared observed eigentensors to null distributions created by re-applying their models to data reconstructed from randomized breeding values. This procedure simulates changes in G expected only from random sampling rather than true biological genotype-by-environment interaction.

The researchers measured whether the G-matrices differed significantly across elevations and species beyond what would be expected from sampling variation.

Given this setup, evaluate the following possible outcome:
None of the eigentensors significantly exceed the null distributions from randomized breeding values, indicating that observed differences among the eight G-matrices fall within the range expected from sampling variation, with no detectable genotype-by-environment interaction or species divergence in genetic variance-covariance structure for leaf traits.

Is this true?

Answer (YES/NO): NO